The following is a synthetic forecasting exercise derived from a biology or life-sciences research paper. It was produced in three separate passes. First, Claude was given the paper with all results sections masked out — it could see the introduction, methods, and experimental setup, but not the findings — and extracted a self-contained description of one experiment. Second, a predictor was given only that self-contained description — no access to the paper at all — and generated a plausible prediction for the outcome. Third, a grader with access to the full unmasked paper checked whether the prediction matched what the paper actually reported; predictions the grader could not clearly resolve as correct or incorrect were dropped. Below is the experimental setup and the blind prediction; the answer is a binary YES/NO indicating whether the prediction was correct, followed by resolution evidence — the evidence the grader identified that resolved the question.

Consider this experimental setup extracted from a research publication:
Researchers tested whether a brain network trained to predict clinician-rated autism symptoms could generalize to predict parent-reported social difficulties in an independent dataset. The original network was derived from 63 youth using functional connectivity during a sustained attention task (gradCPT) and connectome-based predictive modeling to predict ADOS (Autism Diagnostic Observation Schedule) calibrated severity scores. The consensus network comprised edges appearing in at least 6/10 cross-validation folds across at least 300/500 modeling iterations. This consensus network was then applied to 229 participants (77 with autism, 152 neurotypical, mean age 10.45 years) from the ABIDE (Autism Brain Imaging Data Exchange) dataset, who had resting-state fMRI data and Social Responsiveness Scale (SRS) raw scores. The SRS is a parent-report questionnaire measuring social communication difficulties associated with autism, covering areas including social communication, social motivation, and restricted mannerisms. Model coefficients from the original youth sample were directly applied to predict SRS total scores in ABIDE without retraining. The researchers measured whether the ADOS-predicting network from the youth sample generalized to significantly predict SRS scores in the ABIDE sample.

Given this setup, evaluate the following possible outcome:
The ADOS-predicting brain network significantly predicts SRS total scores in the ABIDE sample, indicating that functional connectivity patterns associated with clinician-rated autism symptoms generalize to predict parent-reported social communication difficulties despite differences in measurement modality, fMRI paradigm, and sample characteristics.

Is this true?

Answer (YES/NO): YES